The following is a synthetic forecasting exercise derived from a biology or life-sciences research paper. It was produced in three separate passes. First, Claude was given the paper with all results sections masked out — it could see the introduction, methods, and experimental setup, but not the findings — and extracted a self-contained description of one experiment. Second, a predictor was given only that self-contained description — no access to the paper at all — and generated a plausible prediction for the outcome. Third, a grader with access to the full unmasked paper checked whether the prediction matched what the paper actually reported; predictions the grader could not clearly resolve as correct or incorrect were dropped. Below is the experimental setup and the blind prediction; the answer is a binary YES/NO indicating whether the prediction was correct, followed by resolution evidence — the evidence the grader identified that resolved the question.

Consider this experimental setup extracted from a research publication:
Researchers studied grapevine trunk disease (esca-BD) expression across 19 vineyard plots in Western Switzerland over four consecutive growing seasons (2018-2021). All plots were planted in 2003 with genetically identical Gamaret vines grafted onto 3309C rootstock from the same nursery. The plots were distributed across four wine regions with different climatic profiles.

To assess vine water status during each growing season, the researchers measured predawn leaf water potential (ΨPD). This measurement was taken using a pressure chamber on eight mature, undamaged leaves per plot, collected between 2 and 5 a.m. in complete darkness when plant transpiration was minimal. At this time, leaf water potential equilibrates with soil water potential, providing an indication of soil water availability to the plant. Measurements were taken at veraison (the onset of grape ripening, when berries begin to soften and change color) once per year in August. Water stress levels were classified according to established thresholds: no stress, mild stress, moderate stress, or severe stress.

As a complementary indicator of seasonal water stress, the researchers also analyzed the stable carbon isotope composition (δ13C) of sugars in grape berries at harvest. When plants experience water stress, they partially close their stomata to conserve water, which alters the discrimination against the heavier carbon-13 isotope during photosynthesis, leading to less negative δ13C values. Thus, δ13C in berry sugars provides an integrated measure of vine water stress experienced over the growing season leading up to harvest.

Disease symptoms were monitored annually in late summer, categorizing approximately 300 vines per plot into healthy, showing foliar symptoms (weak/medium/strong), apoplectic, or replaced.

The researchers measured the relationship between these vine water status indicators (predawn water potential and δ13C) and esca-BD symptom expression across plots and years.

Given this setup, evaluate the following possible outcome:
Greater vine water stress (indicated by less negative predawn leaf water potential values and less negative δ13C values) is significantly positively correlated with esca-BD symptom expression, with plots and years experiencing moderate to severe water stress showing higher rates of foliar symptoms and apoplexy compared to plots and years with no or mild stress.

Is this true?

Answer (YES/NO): NO